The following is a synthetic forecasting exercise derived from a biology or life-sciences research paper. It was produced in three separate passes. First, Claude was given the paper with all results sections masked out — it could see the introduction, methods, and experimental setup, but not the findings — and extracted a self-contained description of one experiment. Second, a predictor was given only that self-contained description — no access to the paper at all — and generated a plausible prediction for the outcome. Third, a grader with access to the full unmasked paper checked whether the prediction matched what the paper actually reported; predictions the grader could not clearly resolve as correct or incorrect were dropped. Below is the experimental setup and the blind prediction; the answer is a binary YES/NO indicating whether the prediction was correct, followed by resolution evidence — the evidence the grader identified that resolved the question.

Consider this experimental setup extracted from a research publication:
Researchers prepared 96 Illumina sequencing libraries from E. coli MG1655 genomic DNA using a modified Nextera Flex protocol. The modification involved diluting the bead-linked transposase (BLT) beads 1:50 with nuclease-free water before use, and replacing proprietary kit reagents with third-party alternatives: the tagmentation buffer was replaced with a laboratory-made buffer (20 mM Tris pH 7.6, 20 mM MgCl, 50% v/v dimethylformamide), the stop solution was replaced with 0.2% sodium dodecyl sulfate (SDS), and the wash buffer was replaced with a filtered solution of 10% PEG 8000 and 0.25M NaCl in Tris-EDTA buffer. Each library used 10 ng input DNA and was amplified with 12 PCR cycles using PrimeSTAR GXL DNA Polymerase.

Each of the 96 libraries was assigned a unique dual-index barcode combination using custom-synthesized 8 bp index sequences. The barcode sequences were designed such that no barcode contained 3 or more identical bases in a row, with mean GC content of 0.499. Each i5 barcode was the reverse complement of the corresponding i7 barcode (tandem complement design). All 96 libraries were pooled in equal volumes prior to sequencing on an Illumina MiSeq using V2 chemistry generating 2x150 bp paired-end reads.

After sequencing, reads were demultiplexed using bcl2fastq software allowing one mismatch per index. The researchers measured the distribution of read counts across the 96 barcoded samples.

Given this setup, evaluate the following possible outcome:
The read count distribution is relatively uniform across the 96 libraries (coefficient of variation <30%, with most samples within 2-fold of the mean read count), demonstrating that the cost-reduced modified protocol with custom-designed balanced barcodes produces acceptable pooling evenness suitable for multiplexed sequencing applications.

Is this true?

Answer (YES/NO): NO